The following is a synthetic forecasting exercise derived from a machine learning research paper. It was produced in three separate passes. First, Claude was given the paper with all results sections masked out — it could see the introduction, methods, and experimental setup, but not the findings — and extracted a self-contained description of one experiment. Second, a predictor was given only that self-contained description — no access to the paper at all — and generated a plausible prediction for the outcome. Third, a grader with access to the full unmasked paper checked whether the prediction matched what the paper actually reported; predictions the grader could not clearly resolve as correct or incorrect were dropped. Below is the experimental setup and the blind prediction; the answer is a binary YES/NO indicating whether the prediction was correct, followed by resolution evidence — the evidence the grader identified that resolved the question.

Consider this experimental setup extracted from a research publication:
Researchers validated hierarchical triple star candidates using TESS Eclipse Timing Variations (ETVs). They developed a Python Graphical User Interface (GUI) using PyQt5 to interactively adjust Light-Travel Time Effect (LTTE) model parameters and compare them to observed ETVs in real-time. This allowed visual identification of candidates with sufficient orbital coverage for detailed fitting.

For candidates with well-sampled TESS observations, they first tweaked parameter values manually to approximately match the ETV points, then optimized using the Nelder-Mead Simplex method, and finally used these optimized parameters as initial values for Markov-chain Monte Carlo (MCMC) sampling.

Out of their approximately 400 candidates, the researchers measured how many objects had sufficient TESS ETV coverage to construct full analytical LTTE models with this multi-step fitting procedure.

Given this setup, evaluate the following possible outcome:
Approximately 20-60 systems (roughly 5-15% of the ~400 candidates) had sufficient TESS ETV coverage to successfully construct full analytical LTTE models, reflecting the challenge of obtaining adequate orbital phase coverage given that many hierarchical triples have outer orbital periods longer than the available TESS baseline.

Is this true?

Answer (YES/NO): YES